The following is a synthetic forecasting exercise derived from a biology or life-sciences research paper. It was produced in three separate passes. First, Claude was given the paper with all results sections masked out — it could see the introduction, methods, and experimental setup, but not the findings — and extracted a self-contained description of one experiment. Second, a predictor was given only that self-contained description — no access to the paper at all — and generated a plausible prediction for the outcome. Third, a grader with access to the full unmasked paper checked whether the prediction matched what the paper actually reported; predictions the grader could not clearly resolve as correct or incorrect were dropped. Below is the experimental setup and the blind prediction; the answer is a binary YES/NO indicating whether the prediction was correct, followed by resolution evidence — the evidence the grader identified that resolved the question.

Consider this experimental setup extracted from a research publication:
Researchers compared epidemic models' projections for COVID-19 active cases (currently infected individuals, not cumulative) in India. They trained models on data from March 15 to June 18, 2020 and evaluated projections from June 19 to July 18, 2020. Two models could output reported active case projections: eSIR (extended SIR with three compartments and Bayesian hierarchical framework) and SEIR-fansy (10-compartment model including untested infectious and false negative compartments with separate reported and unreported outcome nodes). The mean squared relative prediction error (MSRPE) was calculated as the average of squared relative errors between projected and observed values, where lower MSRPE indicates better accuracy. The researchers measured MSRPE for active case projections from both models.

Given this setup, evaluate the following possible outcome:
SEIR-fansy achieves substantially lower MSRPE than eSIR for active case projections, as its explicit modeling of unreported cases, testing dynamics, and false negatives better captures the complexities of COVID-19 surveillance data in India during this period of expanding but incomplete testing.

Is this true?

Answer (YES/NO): YES